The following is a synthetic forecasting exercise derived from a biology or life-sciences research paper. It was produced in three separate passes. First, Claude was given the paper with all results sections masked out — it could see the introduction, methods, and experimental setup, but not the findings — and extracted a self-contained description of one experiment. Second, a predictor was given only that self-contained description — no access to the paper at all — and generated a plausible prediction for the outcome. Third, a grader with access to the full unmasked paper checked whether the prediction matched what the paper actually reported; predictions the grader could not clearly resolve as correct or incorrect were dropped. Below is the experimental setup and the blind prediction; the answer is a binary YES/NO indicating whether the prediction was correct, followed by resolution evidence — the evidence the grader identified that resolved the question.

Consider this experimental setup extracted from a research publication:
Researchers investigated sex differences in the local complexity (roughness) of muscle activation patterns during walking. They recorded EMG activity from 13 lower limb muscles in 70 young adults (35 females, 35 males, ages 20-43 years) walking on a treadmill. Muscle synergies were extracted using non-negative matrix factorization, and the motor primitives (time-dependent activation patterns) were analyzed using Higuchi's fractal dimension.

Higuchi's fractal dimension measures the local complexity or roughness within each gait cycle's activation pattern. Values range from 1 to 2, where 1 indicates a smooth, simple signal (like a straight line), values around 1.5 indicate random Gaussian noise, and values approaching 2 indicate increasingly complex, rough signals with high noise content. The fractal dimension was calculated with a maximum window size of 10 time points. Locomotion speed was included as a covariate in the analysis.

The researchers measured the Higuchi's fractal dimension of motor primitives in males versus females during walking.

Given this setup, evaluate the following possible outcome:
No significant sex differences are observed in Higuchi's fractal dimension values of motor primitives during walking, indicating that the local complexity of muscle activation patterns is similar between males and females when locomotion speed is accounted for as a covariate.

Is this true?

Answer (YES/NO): YES